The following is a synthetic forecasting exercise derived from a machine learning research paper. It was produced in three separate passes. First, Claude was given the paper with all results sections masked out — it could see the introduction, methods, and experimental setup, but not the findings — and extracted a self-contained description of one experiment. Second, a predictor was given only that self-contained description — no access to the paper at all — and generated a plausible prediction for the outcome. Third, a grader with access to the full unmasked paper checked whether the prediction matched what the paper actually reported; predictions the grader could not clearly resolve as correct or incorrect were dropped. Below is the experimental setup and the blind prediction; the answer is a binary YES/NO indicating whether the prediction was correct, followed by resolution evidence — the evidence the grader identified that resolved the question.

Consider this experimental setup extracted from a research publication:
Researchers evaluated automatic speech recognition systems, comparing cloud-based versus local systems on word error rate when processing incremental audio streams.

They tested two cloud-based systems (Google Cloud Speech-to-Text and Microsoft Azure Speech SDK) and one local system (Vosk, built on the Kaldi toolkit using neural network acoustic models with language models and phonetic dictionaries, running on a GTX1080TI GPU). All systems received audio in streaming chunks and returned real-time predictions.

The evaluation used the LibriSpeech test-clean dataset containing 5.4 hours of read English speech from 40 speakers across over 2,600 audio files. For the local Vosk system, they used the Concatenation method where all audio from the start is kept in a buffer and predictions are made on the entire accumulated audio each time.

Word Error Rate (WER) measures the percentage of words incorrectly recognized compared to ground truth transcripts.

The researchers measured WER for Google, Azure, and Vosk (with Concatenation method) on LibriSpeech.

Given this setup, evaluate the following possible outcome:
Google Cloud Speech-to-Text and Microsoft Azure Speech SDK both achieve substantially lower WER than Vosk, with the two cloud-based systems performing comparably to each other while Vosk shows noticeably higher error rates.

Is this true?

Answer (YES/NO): NO